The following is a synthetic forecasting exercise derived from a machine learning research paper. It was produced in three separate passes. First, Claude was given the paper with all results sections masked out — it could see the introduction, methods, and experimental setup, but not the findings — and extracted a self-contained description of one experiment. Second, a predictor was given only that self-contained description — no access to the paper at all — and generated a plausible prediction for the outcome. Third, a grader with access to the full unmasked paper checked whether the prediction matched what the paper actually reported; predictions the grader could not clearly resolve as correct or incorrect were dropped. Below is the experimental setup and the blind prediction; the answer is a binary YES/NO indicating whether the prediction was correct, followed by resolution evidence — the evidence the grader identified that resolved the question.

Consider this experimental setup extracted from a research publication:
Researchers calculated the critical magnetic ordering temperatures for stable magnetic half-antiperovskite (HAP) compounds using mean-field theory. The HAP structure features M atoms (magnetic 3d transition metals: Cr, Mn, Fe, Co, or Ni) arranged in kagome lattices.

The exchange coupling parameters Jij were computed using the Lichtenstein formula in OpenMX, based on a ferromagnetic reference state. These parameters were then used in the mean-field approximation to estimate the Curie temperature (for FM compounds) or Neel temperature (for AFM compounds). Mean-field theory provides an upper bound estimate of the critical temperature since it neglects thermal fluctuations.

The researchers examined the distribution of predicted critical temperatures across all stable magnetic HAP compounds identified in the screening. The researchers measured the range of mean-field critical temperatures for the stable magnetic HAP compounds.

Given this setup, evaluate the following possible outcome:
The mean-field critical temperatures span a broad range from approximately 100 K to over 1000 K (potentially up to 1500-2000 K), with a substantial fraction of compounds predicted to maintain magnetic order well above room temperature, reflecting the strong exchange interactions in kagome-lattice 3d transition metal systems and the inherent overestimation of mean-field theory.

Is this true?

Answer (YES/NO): NO